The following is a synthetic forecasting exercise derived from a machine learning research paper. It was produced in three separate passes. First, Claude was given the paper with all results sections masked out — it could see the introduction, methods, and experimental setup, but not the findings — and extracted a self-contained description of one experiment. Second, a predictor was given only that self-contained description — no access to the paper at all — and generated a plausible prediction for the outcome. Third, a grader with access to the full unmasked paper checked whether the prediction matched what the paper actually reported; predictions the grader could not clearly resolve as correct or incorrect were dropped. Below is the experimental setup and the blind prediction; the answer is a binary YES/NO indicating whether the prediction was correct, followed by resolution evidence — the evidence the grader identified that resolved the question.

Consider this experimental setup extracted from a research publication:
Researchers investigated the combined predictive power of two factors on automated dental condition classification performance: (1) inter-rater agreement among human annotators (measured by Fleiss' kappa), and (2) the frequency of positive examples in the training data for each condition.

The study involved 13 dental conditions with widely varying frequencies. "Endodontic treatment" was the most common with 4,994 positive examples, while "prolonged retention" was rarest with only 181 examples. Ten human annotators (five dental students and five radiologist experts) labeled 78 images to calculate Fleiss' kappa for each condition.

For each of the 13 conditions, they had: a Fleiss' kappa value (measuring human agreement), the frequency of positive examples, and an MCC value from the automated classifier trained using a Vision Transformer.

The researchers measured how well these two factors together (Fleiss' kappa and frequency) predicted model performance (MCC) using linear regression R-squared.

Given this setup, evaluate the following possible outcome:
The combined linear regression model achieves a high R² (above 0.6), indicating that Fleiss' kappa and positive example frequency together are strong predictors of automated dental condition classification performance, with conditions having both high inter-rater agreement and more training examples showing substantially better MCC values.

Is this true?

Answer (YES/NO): YES